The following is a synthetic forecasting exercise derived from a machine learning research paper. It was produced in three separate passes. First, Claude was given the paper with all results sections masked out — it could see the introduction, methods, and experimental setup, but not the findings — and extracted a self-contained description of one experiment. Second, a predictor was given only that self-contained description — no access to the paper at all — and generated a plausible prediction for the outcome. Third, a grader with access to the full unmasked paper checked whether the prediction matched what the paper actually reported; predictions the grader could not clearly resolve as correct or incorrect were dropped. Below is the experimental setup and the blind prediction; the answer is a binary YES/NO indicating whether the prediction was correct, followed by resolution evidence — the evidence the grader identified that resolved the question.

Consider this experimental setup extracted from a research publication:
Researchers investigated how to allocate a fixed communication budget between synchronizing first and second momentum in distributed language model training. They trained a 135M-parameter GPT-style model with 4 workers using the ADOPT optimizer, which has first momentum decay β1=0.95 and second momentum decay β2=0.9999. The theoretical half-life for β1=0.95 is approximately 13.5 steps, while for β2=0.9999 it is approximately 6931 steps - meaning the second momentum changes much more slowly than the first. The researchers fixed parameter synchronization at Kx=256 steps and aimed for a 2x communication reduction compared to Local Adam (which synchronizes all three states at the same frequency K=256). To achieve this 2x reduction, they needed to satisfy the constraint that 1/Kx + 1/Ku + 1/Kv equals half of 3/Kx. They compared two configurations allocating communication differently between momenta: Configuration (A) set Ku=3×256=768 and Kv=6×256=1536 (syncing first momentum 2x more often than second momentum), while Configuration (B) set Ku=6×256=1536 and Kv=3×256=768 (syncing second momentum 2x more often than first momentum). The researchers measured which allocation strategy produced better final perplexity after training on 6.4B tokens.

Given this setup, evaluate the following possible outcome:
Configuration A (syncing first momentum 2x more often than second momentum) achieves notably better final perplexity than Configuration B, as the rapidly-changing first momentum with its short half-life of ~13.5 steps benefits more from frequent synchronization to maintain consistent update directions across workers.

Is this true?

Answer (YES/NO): YES